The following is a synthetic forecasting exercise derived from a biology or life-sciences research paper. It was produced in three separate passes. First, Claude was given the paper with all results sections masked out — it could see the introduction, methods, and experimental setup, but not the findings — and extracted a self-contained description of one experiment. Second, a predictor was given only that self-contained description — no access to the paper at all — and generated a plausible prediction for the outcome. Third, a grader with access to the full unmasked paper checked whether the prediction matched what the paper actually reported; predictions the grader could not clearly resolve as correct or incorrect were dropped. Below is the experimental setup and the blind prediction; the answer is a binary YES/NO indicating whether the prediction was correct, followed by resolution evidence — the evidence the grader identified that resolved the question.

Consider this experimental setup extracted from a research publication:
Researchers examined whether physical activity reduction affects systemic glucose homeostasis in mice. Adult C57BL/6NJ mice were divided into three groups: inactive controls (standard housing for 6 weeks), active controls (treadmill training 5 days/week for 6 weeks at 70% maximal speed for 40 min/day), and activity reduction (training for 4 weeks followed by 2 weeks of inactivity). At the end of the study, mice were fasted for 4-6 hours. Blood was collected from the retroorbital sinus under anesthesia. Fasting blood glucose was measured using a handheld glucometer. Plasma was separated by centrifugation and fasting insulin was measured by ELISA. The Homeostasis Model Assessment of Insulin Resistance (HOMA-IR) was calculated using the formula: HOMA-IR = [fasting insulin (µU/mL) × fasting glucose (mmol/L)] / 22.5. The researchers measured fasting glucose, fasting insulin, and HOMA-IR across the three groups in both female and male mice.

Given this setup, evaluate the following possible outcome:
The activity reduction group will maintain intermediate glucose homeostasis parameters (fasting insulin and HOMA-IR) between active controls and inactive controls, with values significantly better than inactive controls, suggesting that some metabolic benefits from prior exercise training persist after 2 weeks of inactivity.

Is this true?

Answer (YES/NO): NO